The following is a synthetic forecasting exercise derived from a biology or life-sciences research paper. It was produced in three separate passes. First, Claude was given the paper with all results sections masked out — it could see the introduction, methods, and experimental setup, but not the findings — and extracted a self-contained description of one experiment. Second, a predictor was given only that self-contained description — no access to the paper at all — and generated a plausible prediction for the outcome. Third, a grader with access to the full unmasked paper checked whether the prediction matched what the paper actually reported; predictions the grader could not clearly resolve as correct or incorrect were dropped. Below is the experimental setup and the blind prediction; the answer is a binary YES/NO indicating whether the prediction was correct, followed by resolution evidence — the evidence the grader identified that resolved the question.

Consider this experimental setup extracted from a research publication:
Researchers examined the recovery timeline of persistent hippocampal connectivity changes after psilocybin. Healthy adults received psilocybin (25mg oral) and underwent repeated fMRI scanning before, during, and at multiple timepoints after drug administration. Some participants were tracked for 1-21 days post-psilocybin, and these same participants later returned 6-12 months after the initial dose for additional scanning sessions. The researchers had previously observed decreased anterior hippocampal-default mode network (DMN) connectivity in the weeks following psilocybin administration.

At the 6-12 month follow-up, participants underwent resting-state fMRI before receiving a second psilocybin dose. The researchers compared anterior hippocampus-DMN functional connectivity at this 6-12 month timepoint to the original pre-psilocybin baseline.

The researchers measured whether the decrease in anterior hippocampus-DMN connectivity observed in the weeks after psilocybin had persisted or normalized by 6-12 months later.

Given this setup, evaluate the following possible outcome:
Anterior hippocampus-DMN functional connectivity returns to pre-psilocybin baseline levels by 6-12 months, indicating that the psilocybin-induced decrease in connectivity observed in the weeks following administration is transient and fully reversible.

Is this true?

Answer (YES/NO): YES